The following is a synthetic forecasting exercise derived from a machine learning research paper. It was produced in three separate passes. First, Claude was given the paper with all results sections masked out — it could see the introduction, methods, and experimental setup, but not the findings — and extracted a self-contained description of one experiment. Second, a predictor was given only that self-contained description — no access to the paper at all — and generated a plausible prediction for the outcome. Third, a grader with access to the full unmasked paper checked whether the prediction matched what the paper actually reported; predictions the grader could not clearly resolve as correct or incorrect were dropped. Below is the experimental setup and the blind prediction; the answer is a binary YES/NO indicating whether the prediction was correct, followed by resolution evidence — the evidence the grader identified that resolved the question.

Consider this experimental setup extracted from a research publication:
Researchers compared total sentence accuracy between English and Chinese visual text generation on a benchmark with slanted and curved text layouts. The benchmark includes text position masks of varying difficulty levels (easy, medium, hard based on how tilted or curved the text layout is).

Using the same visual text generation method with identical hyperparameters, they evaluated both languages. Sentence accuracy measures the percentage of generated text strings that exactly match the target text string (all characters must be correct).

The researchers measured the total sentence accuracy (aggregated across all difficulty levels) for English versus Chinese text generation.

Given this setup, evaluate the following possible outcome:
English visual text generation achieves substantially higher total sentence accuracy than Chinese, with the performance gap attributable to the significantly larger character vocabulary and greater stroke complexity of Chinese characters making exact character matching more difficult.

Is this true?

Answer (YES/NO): NO